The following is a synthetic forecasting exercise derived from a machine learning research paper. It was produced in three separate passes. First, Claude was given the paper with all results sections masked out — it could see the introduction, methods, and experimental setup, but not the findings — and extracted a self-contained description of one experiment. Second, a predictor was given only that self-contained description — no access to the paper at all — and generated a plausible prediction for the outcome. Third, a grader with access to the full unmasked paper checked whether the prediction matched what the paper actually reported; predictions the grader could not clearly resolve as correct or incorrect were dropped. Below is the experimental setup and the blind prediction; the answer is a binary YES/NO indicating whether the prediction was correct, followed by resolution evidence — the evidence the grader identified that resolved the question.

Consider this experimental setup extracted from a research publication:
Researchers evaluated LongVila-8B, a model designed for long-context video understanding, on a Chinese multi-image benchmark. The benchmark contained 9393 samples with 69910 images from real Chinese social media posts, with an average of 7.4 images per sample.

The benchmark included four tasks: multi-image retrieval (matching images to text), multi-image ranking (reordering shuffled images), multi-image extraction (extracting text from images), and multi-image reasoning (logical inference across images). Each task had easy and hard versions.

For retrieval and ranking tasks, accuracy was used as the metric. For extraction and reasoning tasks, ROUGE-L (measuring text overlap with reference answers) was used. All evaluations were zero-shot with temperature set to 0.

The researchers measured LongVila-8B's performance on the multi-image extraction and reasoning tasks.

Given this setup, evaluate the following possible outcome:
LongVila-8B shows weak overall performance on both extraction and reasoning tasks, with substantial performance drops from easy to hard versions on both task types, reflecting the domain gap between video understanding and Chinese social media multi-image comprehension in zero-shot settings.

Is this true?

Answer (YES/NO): NO